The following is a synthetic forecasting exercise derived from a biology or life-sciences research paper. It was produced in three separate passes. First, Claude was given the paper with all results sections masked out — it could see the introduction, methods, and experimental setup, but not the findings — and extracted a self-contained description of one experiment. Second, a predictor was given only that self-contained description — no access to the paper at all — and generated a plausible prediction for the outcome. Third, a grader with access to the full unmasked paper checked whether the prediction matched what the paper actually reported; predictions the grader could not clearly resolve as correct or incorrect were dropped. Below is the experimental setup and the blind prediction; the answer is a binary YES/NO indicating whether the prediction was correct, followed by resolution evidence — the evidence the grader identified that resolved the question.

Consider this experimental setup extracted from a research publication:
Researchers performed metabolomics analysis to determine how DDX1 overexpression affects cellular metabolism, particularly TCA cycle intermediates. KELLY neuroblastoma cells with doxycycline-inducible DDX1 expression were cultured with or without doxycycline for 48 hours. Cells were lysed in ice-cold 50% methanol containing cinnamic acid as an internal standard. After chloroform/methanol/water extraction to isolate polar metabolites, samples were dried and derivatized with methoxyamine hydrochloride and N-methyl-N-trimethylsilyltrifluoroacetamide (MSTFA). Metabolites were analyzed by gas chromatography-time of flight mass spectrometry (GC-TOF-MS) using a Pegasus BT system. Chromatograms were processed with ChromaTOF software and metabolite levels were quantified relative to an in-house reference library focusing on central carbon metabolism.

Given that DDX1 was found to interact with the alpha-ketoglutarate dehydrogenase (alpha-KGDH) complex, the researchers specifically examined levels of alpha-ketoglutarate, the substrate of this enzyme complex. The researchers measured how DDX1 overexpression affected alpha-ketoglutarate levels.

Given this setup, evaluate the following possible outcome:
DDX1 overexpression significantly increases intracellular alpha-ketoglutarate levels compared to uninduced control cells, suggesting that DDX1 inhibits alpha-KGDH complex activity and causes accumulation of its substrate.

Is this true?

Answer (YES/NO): YES